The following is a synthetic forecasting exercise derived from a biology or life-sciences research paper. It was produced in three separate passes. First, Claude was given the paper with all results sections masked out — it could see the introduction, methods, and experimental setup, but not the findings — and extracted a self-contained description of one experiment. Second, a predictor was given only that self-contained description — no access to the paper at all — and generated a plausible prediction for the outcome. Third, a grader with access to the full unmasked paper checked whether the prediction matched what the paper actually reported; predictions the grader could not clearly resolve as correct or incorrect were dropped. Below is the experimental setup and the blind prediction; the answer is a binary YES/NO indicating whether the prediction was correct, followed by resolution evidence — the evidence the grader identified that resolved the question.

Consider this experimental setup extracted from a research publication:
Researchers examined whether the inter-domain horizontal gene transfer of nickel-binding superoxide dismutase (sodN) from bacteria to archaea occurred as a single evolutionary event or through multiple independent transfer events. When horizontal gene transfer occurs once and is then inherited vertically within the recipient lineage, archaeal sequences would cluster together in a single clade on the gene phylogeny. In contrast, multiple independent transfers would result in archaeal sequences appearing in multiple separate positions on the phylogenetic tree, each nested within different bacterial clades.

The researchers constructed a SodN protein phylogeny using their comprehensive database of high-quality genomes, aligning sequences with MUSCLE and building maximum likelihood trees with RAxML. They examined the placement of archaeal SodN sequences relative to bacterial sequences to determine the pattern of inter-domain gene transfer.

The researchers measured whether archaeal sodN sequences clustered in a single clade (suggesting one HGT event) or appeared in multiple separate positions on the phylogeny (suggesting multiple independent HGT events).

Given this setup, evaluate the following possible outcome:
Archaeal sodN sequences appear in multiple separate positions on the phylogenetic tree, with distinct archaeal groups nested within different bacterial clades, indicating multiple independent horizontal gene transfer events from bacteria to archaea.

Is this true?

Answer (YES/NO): YES